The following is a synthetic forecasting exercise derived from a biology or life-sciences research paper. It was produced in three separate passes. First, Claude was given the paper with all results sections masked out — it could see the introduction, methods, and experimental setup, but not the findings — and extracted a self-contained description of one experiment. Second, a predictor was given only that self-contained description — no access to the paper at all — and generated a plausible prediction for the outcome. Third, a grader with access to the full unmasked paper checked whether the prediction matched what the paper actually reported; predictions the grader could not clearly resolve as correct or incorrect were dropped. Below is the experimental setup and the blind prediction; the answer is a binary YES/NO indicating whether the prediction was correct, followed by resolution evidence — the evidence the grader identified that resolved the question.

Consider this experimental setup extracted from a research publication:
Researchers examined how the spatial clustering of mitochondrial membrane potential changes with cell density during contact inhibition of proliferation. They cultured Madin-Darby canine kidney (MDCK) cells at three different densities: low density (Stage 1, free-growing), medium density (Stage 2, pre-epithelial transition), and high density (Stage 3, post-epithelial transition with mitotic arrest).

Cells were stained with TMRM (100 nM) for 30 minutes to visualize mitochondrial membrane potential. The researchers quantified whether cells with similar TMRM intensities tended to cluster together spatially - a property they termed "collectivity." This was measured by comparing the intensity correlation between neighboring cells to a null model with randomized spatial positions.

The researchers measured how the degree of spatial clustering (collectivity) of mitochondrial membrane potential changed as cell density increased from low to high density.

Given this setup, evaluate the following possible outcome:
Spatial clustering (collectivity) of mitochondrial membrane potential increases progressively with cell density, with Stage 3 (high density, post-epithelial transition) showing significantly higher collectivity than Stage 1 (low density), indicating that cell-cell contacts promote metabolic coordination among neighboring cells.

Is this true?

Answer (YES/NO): NO